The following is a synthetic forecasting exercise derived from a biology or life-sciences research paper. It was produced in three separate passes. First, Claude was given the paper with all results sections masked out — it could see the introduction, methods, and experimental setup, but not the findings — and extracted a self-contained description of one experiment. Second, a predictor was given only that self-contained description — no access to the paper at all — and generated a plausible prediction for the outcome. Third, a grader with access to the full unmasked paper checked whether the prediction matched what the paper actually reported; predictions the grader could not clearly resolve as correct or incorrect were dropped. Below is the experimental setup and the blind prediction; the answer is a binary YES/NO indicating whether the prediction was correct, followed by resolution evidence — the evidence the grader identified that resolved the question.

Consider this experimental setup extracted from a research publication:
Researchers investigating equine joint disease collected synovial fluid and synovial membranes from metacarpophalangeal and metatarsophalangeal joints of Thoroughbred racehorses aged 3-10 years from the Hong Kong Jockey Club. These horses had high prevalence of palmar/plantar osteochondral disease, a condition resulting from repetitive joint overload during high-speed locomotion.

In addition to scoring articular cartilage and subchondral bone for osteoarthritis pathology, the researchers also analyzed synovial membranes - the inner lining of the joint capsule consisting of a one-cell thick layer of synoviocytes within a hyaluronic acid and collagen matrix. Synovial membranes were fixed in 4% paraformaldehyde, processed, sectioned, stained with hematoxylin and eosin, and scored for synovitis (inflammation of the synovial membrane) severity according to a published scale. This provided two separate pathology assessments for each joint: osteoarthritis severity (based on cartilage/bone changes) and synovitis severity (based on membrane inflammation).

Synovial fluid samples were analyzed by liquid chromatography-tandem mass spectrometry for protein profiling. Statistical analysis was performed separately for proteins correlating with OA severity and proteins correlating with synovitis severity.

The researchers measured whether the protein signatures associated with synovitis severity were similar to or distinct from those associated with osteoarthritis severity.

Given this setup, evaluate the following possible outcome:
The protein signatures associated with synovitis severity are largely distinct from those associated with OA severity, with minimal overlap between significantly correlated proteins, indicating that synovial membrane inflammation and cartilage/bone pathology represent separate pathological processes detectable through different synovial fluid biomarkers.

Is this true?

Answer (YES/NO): YES